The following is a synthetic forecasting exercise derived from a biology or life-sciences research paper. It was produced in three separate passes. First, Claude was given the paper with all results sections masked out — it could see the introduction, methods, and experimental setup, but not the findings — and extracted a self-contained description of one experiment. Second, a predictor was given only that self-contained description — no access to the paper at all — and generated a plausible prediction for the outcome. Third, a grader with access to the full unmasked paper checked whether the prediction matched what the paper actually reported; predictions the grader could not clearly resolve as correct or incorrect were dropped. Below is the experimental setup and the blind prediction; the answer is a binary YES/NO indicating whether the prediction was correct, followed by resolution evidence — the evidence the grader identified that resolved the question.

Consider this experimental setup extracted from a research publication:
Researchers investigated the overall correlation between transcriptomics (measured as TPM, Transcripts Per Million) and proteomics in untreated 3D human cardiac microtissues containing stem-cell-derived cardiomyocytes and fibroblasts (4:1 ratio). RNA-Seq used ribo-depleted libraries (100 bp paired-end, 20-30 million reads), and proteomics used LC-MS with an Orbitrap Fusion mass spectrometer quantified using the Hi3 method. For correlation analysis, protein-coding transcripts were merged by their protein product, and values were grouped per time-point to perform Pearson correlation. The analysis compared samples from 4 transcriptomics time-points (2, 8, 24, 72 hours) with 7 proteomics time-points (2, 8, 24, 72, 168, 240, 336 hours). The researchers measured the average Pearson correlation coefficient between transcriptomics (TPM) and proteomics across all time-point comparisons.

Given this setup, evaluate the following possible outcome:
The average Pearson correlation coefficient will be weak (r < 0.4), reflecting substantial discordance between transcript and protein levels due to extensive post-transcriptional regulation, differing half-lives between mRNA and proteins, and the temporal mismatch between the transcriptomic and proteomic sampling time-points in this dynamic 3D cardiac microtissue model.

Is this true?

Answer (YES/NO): YES